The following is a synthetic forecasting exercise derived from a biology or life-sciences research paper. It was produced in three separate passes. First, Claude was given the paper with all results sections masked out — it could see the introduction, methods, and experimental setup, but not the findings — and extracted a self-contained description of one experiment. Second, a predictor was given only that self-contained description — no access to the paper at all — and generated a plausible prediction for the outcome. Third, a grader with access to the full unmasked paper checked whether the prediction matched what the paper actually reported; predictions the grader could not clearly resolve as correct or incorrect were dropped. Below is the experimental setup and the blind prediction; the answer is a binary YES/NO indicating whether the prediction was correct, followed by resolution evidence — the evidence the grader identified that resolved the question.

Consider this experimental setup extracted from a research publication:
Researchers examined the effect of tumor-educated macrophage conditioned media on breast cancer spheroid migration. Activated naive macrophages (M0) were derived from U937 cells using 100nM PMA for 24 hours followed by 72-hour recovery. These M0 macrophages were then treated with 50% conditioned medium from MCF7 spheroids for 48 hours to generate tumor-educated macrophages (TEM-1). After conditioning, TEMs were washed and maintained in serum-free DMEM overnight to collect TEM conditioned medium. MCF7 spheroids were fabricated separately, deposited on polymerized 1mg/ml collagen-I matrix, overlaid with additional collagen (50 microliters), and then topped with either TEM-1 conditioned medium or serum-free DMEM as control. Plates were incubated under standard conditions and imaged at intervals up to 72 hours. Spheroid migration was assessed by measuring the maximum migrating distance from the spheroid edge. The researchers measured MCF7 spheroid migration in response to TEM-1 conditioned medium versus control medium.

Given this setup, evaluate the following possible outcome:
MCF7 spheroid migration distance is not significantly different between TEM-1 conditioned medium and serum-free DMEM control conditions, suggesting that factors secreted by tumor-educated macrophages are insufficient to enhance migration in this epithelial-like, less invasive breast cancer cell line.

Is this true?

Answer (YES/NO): YES